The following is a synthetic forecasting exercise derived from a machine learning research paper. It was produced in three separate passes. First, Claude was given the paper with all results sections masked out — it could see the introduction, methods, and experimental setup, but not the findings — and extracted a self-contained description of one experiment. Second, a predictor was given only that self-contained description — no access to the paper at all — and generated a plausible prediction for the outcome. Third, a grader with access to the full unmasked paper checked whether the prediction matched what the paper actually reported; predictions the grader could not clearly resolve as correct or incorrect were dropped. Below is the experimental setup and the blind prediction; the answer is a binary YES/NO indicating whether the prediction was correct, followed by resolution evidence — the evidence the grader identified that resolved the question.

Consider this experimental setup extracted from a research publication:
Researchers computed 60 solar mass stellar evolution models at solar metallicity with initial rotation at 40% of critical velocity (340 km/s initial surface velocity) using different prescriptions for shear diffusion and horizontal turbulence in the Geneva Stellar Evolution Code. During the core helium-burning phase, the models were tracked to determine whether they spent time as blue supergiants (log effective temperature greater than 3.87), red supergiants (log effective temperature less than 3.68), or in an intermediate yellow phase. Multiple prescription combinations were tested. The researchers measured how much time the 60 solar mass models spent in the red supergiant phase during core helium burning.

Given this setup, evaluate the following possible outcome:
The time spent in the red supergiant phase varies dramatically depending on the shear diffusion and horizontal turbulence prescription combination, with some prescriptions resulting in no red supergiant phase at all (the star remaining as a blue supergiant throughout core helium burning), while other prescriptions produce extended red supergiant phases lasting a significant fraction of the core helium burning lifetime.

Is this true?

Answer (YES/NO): NO